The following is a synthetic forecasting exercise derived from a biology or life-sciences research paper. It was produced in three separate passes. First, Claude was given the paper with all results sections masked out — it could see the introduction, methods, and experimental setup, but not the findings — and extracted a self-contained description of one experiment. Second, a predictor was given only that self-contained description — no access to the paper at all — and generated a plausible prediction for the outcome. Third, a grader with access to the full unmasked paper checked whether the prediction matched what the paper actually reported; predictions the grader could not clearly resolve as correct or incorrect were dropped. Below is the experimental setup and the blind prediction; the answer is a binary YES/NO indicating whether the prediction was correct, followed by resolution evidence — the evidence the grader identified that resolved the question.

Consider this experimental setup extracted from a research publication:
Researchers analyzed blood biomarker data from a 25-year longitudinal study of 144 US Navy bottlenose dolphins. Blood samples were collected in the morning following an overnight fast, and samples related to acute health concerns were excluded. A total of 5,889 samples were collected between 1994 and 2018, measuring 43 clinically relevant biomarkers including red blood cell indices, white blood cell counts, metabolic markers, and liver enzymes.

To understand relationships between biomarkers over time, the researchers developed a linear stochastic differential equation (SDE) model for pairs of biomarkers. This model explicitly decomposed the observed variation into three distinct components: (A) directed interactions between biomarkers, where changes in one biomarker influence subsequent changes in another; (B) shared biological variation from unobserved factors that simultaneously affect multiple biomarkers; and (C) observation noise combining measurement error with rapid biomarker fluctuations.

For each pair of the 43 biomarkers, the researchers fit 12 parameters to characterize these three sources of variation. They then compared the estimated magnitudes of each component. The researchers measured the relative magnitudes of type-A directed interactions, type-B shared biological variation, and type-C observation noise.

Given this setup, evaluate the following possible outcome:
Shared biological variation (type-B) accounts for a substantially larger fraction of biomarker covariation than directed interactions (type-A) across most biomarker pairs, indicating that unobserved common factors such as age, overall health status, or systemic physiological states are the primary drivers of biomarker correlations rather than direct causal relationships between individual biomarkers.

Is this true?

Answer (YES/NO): YES